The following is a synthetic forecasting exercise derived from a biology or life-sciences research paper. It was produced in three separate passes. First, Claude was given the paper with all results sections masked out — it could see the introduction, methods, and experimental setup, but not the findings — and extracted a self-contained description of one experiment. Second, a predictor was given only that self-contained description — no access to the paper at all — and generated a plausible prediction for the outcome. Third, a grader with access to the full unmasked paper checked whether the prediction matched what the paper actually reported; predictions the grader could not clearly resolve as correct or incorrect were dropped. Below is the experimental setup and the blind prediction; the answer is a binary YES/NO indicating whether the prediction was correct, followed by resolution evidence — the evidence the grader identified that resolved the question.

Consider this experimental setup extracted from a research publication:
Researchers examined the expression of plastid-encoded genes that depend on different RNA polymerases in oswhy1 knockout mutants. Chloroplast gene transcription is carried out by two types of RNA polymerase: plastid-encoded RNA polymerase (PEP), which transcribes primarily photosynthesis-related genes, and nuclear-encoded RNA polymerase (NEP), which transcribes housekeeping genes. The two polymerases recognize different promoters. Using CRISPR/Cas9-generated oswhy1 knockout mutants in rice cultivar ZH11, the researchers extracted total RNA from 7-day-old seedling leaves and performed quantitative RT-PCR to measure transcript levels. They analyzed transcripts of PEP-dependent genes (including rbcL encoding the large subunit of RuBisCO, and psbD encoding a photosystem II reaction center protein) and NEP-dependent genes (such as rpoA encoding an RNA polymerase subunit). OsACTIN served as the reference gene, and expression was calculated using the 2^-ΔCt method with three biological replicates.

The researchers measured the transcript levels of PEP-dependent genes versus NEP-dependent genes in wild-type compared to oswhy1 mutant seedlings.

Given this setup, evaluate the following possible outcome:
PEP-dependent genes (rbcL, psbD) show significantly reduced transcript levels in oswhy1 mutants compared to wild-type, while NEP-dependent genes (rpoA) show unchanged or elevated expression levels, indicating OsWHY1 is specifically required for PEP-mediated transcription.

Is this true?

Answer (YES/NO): YES